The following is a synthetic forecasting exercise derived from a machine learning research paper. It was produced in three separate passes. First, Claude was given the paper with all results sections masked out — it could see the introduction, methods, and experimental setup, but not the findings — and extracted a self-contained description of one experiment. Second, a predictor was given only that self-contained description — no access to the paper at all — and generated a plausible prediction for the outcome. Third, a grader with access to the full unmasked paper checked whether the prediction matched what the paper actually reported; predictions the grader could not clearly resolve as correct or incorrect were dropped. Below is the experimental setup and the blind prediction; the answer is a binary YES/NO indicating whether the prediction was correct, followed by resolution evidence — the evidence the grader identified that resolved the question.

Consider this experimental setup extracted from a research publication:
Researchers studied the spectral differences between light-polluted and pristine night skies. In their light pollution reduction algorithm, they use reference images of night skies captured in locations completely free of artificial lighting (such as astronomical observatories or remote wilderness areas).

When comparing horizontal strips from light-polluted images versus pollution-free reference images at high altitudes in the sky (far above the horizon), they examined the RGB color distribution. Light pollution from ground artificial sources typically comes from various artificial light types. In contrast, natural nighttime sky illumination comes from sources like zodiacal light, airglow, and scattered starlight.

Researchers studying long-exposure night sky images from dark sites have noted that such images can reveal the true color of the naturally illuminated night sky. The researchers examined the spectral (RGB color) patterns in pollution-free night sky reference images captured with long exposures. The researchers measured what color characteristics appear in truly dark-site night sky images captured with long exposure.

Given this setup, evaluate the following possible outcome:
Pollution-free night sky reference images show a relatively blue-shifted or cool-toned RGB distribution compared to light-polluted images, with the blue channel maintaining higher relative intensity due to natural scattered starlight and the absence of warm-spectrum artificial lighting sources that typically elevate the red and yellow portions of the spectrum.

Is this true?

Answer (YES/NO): YES